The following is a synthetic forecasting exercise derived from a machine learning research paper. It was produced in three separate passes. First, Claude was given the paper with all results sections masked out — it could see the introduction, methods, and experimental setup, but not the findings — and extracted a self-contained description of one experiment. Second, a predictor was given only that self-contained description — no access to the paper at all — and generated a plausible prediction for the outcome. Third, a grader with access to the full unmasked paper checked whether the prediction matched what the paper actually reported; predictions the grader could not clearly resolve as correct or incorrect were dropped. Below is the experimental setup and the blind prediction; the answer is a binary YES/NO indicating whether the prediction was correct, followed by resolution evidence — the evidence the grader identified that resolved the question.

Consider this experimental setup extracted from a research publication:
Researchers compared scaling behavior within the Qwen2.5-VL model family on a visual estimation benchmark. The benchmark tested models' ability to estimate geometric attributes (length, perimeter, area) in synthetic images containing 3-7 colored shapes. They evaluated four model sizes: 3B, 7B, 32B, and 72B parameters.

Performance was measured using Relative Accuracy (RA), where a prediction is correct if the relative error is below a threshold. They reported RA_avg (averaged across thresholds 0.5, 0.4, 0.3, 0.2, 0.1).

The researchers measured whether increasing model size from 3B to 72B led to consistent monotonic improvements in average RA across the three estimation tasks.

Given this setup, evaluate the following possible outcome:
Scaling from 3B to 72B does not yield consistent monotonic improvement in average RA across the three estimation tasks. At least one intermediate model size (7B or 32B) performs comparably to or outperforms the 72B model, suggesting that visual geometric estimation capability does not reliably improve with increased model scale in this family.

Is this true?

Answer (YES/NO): YES